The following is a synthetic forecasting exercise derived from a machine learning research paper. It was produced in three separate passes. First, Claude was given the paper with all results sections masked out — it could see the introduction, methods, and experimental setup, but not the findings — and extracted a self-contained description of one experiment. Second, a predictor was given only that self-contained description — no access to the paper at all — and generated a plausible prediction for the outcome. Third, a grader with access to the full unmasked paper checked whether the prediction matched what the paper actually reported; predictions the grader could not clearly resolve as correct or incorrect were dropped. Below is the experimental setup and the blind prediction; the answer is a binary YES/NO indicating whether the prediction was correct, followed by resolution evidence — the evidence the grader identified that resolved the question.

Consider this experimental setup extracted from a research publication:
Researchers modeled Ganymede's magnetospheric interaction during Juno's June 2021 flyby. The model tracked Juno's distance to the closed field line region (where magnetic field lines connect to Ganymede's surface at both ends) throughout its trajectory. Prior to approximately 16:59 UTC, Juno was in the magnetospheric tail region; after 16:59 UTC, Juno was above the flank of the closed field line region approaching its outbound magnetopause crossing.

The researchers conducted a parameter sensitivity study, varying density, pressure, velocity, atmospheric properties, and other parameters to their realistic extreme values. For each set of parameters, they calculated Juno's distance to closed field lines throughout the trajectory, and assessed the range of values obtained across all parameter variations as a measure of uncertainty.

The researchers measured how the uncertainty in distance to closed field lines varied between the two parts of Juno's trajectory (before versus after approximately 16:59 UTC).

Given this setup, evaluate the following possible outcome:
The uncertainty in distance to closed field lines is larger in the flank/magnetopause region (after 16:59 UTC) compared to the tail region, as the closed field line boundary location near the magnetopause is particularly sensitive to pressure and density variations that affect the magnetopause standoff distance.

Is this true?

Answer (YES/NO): YES